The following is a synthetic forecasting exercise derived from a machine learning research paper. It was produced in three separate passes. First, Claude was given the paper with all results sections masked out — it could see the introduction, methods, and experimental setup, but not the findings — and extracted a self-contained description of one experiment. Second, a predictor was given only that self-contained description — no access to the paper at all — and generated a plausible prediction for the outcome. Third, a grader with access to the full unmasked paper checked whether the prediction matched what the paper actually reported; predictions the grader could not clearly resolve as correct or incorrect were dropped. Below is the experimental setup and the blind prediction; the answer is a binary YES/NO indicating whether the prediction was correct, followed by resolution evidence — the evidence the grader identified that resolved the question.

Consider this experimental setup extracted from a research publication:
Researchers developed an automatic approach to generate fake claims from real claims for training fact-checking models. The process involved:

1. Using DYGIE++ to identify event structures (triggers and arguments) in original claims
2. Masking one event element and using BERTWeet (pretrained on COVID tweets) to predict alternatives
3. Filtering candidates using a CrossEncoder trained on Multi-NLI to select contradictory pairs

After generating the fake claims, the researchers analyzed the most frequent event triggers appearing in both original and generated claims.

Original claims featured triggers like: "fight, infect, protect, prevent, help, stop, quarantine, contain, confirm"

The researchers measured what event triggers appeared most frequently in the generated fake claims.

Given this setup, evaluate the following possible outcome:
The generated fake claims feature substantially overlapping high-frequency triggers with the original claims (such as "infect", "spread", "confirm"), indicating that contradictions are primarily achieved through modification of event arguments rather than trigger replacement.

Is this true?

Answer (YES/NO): NO